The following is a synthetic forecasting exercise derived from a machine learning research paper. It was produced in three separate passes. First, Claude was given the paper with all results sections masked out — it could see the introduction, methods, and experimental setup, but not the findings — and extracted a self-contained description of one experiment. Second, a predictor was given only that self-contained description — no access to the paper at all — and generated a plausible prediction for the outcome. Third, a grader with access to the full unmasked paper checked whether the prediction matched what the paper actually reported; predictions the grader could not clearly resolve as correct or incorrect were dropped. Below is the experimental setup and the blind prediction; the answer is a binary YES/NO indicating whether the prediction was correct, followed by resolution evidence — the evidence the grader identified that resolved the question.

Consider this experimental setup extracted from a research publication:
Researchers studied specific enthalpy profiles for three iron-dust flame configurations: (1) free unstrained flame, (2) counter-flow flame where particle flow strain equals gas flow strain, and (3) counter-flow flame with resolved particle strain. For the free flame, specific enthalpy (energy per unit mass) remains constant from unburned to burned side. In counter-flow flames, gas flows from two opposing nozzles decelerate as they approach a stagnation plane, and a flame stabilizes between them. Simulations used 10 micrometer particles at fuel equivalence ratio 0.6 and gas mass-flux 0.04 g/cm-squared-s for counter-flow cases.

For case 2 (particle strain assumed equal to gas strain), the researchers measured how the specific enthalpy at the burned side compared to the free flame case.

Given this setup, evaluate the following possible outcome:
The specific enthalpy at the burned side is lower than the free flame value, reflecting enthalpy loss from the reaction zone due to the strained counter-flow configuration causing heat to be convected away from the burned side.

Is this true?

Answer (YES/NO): YES